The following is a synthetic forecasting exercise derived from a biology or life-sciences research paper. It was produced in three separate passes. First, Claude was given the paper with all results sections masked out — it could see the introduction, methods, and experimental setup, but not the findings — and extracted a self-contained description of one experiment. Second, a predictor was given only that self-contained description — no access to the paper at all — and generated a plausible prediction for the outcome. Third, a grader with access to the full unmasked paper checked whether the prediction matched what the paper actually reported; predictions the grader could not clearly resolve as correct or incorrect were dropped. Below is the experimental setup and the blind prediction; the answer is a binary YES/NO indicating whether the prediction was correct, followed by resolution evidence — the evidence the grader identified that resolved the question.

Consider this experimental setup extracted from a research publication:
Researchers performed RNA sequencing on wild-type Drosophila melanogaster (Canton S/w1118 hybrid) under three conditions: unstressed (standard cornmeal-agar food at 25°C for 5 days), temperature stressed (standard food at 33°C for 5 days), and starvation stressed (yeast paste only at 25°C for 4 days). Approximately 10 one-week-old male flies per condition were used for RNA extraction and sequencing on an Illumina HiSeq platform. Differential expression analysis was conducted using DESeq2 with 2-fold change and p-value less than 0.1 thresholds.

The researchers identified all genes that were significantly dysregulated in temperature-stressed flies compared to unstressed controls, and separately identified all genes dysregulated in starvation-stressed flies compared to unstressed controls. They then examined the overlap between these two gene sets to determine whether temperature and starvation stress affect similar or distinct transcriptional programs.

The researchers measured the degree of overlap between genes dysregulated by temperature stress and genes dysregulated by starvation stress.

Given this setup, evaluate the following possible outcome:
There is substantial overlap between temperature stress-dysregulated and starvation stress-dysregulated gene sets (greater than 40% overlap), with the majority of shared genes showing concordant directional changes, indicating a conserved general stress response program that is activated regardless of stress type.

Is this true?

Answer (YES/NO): NO